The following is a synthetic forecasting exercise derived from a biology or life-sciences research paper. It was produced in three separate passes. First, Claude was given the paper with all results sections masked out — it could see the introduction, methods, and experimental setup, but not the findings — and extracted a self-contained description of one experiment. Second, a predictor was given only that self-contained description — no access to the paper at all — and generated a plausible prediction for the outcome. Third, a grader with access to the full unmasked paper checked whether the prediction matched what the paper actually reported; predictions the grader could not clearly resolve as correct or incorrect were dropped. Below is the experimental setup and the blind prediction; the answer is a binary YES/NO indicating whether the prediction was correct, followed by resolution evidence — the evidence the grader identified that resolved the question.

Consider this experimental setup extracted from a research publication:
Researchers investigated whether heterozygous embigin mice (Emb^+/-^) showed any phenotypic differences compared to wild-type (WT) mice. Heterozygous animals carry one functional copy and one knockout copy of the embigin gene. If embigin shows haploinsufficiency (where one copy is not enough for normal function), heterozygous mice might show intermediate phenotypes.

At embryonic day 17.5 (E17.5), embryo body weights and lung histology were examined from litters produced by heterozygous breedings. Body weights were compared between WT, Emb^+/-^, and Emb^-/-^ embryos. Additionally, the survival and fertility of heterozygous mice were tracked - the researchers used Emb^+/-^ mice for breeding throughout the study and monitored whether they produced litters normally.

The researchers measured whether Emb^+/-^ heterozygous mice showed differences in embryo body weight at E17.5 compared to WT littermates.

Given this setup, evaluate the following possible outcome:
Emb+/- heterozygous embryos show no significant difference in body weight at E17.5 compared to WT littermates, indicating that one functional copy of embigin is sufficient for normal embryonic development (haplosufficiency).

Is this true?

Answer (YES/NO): YES